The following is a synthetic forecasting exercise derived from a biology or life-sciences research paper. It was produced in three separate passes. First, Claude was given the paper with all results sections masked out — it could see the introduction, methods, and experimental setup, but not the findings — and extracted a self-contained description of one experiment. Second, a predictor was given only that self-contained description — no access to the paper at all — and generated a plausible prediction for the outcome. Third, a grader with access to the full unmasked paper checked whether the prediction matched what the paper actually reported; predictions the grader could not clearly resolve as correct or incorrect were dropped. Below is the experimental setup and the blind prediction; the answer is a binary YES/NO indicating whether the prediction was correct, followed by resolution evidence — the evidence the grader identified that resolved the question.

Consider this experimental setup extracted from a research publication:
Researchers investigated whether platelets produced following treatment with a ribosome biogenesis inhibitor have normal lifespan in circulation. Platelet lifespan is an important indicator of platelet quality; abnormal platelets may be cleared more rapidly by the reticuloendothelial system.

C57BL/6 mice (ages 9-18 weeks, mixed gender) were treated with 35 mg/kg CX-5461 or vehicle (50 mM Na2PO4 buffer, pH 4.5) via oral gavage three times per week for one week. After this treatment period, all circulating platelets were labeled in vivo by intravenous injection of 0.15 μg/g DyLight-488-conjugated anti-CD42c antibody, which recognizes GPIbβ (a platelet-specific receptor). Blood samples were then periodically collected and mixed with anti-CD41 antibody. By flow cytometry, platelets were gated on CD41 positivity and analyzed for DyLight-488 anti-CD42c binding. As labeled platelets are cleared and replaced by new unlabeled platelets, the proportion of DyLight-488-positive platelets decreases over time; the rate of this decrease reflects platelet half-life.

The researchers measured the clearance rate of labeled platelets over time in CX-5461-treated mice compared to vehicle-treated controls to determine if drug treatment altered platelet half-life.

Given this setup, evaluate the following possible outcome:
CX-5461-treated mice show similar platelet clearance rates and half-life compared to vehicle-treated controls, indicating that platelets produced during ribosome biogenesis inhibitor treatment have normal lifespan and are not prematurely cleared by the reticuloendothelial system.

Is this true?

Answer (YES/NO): YES